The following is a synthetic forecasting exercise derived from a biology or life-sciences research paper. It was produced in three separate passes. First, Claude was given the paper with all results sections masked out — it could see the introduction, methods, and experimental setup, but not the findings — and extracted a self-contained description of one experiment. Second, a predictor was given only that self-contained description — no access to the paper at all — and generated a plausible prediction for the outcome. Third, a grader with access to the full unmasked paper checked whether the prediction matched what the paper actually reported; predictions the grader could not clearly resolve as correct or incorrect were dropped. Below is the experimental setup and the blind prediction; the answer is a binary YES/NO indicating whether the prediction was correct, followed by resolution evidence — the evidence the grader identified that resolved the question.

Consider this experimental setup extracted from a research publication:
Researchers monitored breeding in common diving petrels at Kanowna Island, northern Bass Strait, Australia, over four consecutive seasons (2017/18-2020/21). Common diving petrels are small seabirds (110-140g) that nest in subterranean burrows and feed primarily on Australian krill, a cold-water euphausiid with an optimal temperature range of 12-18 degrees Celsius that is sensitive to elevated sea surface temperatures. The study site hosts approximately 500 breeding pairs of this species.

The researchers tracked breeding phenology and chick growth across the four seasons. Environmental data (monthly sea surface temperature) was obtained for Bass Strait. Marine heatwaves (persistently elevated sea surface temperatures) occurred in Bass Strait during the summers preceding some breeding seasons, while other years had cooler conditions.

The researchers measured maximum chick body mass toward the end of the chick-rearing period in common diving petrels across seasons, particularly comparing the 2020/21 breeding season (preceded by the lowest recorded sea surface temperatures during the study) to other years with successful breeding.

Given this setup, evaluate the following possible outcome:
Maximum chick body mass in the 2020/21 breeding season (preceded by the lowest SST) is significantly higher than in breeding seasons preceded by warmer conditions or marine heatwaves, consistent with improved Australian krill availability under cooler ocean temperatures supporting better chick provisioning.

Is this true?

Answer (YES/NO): YES